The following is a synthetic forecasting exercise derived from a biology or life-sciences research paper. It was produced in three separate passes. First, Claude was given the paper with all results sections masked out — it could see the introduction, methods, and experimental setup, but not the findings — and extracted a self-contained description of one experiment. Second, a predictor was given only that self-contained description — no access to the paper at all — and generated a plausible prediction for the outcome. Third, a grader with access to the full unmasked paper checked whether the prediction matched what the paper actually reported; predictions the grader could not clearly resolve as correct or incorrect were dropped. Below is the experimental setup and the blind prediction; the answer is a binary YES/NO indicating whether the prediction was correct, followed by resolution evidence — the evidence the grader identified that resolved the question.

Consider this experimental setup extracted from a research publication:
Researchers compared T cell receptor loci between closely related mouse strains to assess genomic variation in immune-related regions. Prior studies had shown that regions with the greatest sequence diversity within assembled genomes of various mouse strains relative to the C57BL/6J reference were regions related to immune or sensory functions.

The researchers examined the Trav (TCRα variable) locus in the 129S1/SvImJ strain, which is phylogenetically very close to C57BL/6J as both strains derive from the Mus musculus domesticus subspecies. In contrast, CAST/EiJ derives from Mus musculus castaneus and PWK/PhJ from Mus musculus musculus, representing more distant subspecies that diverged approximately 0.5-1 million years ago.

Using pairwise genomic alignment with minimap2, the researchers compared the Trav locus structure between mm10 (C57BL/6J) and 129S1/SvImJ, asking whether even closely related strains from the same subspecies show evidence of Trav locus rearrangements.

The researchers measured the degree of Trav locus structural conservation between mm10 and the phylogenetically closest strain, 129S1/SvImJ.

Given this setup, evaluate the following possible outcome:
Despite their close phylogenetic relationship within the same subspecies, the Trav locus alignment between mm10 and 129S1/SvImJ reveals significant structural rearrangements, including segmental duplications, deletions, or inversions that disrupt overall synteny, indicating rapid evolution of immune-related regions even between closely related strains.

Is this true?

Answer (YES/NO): NO